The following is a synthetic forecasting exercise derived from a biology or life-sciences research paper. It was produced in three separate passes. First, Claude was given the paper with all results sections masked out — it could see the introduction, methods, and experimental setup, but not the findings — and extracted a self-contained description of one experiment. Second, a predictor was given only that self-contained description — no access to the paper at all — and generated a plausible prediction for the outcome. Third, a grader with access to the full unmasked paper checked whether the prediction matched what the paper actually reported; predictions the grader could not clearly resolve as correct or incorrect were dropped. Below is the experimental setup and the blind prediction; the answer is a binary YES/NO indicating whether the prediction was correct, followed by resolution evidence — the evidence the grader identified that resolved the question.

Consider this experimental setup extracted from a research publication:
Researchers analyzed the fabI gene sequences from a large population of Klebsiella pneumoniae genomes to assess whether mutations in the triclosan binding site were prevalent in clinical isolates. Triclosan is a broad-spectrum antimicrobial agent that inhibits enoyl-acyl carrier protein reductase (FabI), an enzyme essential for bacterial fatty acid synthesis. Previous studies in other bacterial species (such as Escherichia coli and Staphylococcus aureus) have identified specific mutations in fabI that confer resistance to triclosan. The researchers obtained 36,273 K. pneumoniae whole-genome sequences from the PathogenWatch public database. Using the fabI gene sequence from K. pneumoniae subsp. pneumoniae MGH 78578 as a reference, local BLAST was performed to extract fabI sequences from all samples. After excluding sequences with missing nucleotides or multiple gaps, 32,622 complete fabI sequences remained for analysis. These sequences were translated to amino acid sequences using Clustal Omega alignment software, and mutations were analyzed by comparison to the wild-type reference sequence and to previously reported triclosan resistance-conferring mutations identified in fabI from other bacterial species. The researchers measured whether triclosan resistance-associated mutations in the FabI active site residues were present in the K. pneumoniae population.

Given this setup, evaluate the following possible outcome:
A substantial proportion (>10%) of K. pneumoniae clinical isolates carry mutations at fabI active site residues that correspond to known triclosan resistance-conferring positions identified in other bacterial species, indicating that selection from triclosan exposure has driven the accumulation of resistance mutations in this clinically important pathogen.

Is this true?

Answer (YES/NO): NO